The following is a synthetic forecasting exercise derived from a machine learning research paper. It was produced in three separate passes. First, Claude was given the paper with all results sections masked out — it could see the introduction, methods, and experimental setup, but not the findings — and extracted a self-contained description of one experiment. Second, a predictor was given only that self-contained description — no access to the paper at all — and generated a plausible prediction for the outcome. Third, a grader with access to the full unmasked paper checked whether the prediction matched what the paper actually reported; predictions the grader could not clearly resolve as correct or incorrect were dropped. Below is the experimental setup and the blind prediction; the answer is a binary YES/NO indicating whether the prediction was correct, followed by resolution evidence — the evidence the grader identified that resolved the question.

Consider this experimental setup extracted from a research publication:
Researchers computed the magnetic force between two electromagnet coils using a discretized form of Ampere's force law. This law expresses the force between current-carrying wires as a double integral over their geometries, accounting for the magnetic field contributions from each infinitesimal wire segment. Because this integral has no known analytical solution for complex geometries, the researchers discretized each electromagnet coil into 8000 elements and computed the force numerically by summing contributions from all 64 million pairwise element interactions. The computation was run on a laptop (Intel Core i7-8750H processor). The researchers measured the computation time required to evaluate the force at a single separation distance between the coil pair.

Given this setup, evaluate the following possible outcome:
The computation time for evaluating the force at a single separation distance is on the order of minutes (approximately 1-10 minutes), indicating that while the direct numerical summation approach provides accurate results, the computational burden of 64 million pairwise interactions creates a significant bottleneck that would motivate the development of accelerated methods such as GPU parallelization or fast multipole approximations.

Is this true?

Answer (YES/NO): NO